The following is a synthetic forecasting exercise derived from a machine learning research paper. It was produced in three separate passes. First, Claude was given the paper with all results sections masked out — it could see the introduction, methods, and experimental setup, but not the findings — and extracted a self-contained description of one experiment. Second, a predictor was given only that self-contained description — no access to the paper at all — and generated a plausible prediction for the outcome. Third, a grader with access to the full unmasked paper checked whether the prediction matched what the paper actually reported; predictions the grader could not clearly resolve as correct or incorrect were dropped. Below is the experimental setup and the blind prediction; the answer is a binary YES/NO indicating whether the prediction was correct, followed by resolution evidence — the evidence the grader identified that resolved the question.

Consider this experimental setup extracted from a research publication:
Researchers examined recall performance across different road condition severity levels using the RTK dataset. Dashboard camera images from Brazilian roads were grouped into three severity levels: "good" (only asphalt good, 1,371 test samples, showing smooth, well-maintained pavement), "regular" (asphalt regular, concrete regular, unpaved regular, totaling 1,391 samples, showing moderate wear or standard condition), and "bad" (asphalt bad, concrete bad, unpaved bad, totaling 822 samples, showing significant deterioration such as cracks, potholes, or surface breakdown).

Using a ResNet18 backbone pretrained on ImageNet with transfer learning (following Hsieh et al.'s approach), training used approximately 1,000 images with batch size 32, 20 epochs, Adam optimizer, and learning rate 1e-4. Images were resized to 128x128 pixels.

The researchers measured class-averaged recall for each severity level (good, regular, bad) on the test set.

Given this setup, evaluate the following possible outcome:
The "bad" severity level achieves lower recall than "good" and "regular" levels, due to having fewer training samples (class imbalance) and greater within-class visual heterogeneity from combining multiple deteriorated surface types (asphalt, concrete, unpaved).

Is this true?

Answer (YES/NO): NO